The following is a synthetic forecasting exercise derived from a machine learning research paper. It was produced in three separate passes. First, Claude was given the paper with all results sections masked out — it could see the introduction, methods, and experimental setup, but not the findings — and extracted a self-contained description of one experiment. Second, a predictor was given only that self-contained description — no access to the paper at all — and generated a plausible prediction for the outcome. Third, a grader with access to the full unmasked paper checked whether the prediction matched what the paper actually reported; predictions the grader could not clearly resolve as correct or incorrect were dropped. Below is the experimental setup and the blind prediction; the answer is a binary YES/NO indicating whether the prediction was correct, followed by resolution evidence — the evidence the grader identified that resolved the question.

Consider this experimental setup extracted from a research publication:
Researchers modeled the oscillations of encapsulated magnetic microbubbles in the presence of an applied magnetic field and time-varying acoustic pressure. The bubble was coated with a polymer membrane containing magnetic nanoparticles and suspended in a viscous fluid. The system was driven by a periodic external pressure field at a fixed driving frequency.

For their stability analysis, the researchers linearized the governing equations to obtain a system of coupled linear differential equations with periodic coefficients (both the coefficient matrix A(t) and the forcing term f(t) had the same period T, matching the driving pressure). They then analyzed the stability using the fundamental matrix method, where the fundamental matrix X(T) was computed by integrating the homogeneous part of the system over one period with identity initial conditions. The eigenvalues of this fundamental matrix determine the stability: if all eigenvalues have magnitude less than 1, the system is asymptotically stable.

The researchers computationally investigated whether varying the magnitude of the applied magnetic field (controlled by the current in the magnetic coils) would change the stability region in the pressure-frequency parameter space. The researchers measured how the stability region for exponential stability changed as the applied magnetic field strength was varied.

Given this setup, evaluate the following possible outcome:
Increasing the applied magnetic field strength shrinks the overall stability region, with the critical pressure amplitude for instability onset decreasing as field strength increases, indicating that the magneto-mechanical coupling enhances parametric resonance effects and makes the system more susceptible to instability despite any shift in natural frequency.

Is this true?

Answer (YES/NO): NO